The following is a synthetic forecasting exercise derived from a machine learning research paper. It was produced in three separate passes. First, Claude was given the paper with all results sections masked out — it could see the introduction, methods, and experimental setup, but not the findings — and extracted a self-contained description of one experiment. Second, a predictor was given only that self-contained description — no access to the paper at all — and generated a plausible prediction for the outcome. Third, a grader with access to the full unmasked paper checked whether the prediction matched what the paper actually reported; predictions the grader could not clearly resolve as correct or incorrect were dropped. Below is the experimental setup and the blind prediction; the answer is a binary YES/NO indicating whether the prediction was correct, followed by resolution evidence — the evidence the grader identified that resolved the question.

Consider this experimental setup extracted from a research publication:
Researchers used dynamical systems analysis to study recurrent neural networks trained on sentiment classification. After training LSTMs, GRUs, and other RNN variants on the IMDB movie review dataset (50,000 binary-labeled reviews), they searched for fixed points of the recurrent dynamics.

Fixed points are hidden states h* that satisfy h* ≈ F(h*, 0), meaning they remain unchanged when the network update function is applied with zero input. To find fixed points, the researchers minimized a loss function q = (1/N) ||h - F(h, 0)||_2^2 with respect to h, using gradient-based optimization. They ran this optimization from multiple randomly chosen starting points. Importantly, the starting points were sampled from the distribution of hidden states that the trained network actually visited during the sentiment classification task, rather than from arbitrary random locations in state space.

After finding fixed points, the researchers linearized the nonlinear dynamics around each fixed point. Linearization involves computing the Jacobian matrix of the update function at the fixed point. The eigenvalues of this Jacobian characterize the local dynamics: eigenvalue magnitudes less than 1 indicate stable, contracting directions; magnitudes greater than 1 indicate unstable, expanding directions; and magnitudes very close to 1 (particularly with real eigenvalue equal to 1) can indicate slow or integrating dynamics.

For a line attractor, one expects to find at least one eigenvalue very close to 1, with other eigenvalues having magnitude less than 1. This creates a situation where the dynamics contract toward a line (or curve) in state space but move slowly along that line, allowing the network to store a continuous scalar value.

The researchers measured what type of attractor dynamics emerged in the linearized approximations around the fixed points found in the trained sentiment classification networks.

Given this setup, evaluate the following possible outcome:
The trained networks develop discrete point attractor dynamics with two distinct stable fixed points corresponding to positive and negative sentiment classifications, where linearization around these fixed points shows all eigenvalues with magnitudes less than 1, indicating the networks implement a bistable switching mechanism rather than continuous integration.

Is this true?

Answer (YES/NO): NO